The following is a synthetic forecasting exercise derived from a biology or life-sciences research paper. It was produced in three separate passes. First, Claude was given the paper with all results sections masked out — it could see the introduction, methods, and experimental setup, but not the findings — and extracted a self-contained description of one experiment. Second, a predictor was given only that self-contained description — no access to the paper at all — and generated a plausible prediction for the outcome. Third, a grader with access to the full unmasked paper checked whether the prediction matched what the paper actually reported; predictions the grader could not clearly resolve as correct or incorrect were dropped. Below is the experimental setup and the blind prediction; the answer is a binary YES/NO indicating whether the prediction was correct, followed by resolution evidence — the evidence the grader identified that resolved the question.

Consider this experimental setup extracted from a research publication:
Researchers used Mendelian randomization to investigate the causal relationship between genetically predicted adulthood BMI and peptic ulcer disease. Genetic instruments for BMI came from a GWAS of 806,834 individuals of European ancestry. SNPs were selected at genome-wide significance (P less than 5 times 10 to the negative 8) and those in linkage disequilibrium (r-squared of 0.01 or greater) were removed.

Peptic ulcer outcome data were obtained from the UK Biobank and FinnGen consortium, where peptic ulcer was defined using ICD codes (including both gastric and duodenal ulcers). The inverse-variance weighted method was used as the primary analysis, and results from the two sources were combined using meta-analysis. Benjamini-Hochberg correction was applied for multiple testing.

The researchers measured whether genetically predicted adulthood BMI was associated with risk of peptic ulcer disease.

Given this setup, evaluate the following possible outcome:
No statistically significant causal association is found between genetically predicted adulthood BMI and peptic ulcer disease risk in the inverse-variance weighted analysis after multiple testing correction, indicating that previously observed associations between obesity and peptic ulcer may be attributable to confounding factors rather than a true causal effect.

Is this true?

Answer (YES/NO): NO